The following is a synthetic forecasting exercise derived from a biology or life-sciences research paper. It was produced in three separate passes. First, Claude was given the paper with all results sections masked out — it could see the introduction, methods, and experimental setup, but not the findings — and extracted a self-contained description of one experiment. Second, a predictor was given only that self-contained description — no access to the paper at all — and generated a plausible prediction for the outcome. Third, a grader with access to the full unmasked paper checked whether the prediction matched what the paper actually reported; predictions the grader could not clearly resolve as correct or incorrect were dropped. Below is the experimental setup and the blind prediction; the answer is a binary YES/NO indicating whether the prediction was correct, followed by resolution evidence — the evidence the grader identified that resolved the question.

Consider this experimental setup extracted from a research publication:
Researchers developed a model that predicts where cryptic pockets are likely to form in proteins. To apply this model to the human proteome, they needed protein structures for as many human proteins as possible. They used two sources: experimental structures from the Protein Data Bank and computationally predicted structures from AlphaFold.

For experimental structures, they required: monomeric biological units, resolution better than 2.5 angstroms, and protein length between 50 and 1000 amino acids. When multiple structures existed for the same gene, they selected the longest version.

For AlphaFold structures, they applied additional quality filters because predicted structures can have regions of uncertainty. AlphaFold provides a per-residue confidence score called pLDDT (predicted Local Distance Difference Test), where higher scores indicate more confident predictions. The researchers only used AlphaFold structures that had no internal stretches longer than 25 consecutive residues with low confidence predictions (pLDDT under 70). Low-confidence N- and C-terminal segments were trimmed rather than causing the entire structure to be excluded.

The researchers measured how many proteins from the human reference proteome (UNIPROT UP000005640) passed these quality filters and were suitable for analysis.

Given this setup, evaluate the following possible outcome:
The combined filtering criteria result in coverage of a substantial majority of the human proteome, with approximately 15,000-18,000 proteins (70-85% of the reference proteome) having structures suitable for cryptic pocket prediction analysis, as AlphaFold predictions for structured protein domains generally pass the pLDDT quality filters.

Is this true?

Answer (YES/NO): NO